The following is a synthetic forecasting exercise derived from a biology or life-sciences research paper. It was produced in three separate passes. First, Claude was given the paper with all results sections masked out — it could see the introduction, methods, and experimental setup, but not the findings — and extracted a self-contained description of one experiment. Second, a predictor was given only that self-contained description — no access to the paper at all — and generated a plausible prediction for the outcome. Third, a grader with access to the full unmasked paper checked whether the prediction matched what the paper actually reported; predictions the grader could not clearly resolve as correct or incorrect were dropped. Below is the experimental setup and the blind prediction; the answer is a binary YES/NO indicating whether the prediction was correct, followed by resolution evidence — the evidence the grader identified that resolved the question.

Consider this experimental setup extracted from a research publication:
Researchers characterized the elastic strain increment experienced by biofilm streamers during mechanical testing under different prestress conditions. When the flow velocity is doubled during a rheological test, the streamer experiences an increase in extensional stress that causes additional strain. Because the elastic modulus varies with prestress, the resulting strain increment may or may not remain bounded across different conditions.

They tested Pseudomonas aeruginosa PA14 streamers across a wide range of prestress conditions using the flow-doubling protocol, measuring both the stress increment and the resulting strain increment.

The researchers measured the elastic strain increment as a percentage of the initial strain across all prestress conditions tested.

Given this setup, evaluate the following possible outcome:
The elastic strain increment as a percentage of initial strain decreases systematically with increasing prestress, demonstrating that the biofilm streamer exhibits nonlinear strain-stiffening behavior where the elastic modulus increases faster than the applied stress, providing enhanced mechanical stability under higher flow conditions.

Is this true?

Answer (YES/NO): NO